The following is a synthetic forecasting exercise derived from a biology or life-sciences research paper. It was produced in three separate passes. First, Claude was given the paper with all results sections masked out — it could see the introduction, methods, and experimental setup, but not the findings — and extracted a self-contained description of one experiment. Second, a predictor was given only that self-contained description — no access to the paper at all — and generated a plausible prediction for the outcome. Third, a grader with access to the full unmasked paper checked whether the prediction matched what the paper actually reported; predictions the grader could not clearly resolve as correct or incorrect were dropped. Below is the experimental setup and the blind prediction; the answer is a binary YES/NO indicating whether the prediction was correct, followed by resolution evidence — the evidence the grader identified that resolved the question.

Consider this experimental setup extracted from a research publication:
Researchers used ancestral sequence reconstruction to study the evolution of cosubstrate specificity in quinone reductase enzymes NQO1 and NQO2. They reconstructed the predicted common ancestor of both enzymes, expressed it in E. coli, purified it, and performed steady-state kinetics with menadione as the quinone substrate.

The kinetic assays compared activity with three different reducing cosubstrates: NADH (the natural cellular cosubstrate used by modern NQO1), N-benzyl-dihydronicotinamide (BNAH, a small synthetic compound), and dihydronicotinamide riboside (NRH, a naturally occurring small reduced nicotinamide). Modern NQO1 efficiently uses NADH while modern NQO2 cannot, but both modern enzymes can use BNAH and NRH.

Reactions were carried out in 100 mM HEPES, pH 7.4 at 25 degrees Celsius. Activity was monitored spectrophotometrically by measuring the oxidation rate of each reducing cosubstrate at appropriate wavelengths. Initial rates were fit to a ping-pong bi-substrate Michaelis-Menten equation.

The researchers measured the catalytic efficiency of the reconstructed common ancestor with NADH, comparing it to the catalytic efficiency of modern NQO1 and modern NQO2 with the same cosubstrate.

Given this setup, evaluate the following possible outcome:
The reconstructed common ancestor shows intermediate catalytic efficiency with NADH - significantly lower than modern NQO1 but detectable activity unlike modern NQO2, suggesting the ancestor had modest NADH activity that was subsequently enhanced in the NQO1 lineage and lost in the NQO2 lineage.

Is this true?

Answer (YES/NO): YES